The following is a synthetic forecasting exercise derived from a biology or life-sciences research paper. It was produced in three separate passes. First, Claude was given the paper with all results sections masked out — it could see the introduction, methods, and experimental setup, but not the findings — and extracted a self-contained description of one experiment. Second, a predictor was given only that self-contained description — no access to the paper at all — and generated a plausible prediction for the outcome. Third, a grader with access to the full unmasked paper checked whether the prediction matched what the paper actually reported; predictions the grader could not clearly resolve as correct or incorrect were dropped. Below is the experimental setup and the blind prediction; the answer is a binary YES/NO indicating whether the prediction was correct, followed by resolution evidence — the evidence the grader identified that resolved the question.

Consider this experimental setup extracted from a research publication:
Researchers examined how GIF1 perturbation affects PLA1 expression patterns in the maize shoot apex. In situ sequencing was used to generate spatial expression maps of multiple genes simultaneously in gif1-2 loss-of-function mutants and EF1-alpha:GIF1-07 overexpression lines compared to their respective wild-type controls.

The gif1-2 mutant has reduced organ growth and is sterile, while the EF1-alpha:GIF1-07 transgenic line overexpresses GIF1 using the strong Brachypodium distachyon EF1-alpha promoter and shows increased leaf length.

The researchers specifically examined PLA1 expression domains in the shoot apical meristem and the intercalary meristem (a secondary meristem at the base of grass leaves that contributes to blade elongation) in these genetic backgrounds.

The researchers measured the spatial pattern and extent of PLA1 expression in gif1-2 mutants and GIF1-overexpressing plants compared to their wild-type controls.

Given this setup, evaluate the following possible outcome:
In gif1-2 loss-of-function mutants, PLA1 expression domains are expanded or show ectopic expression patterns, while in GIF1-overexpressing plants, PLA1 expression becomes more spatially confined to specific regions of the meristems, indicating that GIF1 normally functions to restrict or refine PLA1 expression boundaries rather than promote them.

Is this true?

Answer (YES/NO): YES